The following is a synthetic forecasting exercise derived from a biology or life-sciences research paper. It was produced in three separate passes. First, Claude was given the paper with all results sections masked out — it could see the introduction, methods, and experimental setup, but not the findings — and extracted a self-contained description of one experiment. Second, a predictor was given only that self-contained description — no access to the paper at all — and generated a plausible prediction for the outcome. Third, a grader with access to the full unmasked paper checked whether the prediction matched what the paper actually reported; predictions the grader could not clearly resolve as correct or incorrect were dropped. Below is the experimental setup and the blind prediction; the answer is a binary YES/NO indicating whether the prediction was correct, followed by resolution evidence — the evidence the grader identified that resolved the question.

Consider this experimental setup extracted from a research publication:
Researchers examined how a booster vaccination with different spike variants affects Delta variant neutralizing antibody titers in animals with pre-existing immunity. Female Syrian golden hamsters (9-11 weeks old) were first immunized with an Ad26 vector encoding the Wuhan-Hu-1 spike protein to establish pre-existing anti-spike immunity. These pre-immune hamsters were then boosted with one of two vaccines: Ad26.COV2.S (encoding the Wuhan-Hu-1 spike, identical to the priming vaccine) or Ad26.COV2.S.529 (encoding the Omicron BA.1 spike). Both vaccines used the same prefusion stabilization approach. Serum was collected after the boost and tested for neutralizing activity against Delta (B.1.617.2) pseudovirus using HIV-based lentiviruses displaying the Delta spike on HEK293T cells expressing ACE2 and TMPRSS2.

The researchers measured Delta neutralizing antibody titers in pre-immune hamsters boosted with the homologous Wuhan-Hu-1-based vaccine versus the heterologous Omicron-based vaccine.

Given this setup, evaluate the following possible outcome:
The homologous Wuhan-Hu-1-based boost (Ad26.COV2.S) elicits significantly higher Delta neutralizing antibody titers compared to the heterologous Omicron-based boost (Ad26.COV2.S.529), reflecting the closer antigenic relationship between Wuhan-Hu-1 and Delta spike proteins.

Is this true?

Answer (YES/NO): NO